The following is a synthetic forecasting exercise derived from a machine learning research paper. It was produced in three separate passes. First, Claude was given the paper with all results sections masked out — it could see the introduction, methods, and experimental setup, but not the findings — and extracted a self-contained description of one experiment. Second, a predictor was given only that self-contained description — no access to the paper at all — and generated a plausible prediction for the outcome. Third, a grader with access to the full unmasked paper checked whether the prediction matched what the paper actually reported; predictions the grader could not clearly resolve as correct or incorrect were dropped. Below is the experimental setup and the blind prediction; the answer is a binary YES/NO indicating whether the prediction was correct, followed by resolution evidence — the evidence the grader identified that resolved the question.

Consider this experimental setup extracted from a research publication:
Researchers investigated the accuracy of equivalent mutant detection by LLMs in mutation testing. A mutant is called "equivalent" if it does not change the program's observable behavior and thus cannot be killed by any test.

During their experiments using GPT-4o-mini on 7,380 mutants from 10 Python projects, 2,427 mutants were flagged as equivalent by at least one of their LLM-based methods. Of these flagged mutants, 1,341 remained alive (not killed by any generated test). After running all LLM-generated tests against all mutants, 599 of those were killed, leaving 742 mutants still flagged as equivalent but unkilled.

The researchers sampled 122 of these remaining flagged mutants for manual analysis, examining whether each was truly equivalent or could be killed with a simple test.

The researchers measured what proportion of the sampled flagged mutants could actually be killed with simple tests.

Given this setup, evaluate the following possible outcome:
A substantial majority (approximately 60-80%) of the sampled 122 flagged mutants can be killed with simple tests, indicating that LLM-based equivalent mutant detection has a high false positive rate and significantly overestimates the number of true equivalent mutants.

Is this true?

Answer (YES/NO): YES